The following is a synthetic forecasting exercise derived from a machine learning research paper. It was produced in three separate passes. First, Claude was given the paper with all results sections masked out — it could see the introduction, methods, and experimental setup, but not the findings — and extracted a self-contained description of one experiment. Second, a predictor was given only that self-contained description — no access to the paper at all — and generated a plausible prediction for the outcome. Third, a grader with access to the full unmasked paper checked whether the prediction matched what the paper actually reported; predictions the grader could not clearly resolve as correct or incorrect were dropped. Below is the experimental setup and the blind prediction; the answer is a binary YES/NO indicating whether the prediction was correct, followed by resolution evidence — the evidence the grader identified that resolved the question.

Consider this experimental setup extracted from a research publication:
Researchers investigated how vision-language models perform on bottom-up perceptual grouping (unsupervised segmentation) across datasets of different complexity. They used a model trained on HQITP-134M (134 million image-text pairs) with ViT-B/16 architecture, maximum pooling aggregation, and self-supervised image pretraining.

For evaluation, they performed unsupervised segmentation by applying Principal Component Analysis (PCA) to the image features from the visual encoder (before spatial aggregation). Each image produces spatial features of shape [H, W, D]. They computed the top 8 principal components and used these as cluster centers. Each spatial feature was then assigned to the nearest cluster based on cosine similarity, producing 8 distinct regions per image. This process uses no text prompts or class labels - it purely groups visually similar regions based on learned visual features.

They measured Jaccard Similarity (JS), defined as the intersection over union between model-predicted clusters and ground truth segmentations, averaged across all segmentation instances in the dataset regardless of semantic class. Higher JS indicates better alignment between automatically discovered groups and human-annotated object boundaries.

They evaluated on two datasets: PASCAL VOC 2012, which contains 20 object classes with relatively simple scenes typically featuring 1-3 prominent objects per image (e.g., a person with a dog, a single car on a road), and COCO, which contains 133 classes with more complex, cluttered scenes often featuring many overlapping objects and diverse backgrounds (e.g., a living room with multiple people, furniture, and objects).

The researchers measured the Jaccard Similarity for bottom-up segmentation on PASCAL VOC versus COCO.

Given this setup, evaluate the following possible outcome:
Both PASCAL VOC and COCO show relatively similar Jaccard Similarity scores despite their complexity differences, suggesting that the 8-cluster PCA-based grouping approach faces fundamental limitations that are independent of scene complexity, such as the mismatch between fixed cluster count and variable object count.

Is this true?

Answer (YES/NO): NO